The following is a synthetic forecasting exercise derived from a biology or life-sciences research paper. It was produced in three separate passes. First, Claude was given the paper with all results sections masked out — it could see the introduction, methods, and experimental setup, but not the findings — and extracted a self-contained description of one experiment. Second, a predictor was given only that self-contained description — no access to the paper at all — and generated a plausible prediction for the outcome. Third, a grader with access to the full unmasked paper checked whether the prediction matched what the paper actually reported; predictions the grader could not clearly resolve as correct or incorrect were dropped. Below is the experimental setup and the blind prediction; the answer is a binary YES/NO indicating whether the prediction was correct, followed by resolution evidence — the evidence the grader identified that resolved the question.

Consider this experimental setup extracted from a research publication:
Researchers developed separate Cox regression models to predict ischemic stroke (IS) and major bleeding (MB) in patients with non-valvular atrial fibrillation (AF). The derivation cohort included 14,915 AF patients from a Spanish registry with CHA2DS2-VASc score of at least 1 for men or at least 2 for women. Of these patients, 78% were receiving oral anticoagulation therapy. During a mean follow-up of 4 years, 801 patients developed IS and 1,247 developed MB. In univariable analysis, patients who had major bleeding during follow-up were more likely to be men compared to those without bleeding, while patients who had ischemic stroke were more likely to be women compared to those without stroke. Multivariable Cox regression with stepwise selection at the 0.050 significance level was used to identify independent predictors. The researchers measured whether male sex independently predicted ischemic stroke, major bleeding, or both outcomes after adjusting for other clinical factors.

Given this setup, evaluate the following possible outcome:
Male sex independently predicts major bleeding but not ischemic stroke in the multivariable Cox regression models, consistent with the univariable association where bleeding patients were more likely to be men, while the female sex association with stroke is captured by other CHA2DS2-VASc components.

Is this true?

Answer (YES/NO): YES